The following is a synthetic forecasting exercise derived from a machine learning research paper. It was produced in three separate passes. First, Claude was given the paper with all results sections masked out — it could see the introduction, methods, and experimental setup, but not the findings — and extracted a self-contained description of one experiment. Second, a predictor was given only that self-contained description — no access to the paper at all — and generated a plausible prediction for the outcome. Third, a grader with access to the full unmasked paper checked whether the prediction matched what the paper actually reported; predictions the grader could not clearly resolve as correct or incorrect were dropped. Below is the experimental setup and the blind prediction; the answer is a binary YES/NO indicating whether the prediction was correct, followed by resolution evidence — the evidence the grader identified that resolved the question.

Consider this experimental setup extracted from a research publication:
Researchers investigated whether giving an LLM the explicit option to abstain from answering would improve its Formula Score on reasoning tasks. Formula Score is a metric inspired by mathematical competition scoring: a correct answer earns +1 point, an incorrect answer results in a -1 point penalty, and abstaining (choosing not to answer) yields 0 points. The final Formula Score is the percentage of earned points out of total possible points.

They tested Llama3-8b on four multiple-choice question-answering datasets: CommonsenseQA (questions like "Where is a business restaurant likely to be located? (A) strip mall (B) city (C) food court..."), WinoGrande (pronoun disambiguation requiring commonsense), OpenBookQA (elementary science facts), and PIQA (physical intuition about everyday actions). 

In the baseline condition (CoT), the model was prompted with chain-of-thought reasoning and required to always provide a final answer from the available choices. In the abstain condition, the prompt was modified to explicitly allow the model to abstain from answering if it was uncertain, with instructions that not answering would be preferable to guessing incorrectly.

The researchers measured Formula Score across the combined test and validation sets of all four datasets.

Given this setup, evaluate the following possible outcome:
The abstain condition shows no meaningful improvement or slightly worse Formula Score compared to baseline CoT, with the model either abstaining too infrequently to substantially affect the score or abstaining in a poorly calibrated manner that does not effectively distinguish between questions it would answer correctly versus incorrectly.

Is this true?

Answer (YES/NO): NO